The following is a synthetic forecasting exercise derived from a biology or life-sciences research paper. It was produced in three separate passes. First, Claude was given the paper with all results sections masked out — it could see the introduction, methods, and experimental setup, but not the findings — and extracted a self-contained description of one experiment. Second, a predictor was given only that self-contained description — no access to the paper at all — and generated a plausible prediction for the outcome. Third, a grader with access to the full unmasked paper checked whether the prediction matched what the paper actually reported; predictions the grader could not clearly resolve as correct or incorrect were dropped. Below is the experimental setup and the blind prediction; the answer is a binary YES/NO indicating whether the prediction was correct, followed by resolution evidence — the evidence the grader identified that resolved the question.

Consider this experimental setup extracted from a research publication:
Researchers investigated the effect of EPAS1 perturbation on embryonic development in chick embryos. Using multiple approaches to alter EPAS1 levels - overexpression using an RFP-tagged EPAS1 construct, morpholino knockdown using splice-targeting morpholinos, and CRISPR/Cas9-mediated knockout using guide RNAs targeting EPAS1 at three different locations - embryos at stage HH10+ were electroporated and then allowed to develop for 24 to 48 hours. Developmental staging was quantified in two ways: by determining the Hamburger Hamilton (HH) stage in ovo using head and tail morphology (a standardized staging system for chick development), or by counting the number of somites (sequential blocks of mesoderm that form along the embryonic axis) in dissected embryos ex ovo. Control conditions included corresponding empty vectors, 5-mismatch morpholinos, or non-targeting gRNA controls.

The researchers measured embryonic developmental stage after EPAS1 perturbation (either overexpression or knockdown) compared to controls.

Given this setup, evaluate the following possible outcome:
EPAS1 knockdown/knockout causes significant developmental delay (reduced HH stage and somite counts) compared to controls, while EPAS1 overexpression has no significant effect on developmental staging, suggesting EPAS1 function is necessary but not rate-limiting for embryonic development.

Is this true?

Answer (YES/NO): NO